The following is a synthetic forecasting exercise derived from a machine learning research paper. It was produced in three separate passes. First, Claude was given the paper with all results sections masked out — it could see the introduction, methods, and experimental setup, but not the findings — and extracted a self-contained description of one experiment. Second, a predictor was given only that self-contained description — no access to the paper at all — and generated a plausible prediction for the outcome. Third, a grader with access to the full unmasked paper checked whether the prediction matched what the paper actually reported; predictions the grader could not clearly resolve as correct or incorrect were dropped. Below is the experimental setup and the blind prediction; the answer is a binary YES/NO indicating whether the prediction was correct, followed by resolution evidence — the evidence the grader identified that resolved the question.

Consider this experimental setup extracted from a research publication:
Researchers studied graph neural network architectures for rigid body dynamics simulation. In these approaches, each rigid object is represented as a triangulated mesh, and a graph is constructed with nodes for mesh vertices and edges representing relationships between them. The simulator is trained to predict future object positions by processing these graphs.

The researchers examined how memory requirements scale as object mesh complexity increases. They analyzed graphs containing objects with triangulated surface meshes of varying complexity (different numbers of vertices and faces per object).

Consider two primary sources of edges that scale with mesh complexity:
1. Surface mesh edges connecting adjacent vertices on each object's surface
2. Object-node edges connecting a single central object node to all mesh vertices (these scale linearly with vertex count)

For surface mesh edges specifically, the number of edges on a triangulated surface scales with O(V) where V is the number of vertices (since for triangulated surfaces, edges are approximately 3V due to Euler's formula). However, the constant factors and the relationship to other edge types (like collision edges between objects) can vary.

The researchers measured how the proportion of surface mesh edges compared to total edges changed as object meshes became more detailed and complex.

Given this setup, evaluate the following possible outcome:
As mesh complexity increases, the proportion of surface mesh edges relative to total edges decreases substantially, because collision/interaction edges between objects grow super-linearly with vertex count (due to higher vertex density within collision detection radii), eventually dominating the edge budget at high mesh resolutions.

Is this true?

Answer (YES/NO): NO